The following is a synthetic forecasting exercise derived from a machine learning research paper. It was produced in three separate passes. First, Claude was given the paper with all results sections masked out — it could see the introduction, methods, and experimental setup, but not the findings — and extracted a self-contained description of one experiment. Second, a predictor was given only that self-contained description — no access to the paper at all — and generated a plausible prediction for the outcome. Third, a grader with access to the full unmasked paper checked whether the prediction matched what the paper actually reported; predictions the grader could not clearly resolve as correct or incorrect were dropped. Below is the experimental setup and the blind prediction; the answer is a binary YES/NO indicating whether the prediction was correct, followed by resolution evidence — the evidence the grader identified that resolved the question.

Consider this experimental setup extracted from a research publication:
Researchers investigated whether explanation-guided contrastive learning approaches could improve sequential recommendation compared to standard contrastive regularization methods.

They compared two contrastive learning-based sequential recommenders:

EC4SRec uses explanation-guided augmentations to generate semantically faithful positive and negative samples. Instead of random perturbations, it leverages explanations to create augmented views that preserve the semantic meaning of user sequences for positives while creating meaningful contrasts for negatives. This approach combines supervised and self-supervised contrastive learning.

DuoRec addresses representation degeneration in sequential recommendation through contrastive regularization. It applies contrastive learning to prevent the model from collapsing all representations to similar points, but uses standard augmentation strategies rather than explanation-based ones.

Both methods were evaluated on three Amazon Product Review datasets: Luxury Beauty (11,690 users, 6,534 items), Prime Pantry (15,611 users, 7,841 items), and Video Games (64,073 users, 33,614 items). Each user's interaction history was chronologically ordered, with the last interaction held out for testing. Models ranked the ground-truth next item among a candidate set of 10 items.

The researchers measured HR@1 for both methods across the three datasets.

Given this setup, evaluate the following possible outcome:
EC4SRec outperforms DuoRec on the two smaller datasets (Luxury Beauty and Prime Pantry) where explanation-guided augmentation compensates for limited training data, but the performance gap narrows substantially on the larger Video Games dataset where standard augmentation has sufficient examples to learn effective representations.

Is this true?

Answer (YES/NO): NO